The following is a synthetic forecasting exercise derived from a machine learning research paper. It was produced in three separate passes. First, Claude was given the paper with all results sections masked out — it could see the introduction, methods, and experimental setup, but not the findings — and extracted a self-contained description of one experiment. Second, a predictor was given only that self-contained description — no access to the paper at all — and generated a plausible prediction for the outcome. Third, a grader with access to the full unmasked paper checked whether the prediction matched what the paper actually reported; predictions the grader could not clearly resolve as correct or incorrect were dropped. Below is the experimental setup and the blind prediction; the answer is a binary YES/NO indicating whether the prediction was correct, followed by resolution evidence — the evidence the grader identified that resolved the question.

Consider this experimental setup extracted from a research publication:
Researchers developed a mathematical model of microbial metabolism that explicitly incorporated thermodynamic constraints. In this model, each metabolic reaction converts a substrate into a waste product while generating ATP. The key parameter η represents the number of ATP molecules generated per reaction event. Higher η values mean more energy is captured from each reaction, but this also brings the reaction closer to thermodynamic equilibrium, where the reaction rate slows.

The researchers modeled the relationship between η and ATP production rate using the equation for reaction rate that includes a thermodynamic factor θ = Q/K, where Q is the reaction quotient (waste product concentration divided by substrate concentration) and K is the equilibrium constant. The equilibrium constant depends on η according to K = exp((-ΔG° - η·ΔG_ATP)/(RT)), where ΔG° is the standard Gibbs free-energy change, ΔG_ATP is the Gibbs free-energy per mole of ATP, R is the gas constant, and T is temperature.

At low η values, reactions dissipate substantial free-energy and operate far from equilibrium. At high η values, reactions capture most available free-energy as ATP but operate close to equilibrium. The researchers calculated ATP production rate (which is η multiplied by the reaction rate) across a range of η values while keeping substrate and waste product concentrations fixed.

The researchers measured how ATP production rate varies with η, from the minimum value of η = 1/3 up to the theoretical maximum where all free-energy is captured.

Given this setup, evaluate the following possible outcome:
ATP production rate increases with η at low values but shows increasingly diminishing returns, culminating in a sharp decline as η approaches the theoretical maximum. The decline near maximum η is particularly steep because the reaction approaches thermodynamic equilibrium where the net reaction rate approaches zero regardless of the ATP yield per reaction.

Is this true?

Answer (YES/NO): NO